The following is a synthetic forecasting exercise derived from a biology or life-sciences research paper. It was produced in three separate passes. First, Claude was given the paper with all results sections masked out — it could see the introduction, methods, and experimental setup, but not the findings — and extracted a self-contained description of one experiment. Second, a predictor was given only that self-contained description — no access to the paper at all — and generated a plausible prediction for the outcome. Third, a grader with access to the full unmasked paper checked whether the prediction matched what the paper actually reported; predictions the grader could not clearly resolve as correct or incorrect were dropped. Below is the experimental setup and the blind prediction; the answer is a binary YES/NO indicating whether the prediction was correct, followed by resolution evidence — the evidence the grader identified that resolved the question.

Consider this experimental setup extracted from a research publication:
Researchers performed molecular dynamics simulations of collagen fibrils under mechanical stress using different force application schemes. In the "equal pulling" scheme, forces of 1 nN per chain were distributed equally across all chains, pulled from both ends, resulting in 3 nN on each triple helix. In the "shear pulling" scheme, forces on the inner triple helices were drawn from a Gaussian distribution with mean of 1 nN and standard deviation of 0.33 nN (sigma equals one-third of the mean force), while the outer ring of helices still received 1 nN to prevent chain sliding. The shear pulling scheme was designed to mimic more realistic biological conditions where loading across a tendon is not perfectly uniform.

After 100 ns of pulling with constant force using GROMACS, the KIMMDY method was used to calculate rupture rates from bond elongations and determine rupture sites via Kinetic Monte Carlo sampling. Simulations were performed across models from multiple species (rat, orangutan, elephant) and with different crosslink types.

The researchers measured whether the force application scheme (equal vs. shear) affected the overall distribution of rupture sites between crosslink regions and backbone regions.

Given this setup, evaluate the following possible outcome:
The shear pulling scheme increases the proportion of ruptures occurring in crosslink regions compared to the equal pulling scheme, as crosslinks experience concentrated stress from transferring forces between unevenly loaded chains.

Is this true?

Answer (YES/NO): NO